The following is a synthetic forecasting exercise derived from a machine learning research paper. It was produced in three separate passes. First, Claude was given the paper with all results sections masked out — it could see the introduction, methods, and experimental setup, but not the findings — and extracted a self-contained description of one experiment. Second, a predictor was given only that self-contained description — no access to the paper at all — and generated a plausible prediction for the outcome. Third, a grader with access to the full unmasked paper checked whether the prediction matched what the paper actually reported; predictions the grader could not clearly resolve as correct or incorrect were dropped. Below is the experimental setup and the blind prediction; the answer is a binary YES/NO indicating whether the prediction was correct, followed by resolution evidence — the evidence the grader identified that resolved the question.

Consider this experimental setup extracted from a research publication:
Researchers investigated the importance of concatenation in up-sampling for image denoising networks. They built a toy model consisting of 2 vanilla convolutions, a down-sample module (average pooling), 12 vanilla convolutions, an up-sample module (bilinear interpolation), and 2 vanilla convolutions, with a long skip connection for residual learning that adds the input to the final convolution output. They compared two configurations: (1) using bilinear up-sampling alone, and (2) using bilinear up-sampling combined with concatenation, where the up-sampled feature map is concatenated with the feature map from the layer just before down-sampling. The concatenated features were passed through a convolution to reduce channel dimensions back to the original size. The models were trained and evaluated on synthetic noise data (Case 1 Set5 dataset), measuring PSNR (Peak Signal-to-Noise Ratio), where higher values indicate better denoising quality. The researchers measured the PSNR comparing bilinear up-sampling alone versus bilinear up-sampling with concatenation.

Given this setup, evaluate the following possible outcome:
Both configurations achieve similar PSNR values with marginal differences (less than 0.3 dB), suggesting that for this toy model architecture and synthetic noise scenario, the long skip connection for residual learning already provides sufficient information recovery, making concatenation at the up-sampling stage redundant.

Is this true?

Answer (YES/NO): NO